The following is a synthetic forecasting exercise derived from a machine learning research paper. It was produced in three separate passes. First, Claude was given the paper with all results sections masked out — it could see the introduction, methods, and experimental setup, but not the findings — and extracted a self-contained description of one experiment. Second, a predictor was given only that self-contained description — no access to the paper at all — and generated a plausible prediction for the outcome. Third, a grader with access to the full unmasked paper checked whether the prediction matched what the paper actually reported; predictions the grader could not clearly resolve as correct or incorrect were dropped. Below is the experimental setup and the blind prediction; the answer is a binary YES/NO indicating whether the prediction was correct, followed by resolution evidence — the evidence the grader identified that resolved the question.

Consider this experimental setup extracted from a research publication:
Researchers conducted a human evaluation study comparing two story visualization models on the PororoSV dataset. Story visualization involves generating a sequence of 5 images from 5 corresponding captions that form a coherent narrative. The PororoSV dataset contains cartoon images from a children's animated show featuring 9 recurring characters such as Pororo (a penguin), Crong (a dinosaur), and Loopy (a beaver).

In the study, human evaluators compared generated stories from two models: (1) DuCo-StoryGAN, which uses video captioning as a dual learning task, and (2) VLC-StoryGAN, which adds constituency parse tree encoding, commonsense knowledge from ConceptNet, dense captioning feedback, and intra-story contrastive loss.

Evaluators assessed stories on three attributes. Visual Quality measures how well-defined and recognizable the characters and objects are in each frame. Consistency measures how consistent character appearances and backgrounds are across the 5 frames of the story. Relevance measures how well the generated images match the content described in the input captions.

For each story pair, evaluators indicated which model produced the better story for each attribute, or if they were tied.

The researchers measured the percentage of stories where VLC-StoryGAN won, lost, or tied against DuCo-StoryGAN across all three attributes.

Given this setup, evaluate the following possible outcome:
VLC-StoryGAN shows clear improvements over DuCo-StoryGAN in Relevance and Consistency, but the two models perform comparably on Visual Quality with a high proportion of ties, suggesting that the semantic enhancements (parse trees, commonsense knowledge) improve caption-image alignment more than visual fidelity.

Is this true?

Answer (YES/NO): NO